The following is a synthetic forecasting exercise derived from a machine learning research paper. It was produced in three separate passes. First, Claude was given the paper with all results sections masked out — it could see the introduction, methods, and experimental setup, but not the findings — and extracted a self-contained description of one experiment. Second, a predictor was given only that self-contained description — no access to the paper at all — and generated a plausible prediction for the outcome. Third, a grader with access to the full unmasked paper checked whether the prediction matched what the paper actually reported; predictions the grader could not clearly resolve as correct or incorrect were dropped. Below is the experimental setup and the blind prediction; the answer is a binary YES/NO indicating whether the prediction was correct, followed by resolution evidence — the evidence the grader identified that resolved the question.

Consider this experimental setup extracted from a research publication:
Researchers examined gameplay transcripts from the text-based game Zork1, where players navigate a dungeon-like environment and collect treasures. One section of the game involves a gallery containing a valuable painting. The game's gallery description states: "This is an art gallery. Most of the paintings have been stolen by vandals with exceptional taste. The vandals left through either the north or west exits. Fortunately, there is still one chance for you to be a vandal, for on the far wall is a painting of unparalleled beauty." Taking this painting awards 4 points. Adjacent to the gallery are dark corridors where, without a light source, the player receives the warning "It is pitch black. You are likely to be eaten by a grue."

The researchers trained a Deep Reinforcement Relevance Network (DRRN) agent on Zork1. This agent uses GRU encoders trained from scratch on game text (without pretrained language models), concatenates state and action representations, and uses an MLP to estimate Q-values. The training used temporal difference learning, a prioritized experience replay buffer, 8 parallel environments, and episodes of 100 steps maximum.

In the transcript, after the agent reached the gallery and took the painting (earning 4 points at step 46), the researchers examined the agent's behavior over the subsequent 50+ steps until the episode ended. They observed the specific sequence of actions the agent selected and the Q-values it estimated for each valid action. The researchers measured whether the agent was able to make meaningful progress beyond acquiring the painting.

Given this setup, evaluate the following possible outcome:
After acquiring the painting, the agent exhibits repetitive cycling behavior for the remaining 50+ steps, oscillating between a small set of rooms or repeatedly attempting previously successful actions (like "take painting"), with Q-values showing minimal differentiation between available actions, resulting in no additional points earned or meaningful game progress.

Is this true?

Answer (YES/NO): YES